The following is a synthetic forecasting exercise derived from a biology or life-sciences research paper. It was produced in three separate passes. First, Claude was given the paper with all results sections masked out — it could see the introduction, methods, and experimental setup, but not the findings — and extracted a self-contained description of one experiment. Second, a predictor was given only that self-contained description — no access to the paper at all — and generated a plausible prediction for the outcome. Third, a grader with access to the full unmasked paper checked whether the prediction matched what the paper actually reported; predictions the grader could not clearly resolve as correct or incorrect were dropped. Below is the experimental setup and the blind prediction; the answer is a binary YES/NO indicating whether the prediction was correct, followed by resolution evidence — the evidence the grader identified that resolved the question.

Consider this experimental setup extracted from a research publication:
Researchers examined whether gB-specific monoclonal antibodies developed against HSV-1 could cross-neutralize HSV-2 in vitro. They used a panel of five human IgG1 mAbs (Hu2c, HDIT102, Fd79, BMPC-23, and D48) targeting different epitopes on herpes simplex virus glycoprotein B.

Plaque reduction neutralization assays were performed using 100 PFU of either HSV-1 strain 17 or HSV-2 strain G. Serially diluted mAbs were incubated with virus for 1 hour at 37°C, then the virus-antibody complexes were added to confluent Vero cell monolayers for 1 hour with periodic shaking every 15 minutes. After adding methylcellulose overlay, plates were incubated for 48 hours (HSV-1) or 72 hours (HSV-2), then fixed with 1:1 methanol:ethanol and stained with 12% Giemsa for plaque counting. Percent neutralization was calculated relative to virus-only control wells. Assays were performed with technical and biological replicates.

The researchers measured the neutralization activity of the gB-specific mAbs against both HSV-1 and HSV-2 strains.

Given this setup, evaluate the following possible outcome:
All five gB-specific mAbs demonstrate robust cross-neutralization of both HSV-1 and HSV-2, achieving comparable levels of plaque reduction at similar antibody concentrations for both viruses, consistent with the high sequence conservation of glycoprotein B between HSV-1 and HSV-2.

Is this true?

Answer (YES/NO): NO